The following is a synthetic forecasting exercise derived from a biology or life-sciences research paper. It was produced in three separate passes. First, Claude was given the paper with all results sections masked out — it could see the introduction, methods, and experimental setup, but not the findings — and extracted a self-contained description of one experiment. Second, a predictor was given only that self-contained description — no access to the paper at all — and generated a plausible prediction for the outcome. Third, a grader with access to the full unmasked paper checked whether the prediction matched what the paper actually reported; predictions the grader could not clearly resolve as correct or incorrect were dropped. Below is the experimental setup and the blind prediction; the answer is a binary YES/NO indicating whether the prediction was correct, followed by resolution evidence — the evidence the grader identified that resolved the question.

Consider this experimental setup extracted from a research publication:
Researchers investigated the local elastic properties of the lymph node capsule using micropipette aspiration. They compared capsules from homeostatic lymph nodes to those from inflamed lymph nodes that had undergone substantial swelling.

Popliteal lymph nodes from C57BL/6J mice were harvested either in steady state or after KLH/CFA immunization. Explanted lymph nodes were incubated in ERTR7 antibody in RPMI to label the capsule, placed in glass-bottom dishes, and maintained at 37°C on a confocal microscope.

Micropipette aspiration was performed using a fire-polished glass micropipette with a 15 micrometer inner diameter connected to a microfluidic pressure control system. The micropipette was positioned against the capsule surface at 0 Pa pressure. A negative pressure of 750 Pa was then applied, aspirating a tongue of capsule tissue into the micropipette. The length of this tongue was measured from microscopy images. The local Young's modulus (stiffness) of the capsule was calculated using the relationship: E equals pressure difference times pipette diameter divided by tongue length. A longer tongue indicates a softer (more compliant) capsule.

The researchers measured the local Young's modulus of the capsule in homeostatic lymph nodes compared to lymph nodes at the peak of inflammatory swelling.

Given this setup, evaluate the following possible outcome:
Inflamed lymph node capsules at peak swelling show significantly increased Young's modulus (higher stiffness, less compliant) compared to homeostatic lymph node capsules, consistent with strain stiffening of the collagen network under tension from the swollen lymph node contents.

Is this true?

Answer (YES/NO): YES